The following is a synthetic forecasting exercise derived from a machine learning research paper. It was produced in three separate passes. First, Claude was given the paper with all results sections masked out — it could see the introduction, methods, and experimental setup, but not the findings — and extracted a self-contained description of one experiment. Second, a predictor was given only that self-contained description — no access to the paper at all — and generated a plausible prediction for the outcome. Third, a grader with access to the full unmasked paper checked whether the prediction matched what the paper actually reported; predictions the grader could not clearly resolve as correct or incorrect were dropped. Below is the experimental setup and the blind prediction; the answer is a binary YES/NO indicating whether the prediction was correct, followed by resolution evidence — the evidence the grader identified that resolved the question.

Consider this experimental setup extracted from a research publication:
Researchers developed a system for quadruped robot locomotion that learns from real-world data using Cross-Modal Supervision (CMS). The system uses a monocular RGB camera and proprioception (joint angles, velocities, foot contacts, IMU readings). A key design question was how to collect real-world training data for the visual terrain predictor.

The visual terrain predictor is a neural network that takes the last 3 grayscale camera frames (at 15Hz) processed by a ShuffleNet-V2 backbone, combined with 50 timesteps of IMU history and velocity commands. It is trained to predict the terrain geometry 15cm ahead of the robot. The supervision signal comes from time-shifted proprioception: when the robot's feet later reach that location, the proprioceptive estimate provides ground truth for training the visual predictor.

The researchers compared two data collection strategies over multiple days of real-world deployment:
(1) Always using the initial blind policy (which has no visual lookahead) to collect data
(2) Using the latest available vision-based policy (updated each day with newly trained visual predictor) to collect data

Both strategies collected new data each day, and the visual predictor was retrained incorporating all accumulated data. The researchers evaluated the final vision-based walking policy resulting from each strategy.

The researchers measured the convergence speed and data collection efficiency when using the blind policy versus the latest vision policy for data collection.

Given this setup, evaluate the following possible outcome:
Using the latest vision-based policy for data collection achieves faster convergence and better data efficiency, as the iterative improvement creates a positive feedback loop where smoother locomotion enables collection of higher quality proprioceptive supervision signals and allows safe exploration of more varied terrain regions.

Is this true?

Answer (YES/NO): YES